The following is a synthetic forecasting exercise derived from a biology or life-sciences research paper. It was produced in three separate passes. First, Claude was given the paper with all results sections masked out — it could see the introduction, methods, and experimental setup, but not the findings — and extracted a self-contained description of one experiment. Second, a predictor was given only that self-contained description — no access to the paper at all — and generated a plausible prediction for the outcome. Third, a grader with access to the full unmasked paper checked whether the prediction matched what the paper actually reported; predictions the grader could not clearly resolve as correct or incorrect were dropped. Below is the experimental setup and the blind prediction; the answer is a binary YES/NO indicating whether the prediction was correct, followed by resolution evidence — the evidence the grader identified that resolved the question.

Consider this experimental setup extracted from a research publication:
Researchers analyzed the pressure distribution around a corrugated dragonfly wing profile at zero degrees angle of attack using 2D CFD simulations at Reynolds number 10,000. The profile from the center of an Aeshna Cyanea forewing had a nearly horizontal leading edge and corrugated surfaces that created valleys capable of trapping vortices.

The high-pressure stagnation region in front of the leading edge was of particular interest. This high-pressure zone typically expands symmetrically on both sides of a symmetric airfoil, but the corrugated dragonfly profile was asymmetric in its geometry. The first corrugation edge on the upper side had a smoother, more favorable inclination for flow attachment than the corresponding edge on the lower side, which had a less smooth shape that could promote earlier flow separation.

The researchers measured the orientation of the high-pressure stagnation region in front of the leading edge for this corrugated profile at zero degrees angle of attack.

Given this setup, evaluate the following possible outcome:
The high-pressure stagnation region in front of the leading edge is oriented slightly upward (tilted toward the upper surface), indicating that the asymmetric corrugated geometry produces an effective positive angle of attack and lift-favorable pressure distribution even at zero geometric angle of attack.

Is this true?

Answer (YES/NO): YES